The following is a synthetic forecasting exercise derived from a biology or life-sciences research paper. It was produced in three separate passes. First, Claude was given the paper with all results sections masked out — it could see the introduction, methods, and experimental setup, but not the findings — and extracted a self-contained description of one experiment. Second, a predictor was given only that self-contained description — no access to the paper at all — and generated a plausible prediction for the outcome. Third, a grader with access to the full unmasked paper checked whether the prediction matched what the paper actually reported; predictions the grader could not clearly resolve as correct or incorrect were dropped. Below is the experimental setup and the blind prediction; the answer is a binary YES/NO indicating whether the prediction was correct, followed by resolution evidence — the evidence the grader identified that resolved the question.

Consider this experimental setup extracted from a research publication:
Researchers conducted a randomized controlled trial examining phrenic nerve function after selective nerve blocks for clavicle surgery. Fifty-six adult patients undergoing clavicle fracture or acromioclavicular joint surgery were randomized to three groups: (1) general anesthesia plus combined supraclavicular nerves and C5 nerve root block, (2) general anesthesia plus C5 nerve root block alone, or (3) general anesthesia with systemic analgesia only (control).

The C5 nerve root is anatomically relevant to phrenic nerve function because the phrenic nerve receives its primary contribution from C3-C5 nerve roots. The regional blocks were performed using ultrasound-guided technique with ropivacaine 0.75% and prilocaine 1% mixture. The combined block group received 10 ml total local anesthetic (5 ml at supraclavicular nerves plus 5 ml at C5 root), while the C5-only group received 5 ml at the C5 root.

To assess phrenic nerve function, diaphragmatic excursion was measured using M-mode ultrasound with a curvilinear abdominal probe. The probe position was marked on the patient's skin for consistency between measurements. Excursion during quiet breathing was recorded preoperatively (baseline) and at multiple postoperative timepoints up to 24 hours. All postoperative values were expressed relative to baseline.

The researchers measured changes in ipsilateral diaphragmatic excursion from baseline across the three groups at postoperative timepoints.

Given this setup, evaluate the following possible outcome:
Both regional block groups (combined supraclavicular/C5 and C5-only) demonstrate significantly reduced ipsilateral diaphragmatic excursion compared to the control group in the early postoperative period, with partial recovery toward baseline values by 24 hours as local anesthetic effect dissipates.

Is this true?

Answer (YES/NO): NO